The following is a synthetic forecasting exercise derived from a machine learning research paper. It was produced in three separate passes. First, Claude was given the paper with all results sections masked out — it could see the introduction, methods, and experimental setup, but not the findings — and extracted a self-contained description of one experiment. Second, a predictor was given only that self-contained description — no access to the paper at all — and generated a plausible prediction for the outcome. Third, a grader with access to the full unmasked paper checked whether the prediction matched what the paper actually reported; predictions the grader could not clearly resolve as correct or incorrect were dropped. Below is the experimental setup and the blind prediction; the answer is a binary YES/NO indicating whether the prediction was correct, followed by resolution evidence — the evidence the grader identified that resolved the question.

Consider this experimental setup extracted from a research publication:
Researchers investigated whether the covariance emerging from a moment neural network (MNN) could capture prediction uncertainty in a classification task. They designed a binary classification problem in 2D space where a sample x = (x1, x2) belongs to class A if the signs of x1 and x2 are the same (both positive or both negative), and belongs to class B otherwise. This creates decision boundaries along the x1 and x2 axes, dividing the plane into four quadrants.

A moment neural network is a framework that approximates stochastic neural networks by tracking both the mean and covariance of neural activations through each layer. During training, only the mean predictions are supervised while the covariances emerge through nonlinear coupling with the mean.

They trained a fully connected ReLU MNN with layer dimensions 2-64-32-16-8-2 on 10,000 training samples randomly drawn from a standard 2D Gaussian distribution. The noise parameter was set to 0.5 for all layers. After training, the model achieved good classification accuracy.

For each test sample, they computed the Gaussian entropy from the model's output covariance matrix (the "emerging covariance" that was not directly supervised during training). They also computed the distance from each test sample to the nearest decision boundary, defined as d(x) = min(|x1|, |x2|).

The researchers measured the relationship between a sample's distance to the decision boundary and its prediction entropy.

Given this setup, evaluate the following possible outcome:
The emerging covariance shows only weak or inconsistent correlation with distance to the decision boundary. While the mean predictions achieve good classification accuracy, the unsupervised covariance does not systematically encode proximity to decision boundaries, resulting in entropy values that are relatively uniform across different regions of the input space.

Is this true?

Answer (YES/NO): NO